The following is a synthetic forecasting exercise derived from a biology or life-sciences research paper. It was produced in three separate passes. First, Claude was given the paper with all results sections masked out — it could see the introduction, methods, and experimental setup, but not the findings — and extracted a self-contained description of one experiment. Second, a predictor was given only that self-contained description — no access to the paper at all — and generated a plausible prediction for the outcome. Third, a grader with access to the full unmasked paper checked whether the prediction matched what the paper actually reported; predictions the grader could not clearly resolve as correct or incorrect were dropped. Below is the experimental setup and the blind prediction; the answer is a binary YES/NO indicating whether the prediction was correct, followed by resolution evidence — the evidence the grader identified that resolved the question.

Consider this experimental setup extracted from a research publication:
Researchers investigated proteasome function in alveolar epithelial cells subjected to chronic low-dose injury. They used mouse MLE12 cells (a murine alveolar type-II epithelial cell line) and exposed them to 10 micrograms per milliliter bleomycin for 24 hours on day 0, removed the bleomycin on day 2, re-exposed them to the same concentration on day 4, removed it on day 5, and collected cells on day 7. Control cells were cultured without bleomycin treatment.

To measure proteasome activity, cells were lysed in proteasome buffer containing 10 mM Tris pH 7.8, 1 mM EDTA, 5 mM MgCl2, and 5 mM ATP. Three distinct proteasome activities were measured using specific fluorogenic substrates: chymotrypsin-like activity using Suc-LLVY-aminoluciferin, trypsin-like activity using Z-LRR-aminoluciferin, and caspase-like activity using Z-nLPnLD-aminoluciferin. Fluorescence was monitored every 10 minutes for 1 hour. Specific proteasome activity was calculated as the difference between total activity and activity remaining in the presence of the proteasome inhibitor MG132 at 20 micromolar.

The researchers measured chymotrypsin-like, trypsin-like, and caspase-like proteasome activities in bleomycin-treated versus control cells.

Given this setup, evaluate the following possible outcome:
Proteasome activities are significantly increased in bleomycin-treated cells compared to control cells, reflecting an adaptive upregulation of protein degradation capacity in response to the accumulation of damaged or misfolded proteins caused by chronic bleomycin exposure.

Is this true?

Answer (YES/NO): NO